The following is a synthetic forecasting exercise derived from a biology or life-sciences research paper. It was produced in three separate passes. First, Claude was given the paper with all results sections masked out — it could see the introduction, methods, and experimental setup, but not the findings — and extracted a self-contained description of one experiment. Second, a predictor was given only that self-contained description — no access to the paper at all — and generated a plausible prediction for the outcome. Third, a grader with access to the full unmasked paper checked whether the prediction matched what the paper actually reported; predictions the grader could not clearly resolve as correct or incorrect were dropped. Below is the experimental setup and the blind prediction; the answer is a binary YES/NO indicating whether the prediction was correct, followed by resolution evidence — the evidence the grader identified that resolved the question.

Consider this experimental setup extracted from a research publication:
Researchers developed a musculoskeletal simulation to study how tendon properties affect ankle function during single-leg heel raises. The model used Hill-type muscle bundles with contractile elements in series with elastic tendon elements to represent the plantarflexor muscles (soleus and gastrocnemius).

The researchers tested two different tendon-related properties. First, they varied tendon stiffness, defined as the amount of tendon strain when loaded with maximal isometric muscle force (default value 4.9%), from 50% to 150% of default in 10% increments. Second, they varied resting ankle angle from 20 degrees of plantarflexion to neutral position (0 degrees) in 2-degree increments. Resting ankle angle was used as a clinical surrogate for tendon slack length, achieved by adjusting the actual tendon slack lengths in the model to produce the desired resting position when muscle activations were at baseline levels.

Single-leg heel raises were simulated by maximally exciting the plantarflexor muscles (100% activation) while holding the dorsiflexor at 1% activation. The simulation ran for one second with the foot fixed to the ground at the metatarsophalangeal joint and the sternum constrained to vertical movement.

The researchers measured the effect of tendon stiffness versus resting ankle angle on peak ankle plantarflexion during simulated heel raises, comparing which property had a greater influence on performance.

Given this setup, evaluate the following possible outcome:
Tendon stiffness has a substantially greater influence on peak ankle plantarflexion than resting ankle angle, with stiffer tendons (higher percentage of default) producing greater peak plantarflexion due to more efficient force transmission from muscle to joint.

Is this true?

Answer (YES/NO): NO